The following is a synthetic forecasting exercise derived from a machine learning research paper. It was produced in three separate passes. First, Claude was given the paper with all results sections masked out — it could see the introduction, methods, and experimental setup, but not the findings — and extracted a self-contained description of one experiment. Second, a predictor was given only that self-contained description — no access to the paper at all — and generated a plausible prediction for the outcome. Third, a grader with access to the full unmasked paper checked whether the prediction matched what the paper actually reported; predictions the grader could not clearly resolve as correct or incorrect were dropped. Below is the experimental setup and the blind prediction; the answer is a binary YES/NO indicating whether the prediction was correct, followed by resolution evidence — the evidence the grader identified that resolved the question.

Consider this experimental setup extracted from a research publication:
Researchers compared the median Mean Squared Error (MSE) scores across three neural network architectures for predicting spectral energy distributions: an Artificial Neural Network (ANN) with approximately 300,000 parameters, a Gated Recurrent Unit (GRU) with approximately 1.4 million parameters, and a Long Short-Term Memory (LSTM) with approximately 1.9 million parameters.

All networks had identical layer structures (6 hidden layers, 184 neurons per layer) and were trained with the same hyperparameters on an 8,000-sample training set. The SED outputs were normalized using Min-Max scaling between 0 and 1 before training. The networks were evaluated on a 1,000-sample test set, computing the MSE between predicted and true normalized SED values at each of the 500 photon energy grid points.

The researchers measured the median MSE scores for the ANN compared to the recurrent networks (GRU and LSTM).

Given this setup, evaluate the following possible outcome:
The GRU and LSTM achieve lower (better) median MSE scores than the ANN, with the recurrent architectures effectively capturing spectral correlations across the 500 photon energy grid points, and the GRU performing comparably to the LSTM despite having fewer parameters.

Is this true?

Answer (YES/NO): YES